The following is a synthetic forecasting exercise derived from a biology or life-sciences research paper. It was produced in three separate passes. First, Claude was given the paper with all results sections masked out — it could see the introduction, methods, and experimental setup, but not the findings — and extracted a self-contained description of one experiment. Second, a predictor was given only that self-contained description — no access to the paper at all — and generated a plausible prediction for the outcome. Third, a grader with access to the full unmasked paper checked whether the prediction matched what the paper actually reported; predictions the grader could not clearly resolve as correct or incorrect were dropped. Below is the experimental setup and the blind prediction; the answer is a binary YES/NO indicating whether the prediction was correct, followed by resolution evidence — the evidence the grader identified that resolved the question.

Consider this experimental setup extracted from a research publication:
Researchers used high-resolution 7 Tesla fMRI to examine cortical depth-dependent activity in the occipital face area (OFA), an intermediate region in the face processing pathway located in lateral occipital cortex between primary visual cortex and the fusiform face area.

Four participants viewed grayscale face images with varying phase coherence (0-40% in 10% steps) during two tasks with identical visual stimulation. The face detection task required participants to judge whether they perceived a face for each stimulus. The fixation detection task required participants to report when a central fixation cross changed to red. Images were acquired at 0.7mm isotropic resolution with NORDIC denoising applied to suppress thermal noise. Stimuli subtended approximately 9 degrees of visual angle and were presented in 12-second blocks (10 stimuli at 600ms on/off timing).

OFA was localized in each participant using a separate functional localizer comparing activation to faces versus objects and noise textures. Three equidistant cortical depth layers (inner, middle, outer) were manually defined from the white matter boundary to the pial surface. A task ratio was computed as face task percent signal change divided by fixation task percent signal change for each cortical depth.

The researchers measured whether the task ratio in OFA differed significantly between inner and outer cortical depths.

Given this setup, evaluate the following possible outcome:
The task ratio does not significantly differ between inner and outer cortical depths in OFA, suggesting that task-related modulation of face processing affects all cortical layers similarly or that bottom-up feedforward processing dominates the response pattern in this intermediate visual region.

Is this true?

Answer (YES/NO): YES